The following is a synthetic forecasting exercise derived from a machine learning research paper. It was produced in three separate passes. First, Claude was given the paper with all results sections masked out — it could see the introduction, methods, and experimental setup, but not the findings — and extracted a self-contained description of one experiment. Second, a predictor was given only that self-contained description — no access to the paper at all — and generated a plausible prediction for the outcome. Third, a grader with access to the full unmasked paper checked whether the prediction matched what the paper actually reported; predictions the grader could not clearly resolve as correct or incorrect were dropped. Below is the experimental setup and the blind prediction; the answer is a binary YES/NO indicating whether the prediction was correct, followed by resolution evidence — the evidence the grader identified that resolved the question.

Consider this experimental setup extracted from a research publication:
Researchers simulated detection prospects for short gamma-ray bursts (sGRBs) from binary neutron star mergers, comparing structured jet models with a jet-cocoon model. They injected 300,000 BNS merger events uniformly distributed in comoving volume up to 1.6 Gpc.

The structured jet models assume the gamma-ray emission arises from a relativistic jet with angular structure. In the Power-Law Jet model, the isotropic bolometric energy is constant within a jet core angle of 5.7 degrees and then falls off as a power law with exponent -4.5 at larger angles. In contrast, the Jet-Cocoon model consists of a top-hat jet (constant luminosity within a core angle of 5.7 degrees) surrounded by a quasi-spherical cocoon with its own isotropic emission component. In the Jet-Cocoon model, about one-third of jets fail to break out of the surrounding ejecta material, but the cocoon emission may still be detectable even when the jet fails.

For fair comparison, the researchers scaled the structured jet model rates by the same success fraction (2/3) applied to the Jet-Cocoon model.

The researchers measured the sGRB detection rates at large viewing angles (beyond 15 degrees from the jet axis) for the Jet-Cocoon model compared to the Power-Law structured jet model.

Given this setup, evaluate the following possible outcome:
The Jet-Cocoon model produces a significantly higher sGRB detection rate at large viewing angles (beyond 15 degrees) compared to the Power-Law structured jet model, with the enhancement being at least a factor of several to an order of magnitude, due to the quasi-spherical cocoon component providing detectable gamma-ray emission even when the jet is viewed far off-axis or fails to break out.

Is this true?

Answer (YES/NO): NO